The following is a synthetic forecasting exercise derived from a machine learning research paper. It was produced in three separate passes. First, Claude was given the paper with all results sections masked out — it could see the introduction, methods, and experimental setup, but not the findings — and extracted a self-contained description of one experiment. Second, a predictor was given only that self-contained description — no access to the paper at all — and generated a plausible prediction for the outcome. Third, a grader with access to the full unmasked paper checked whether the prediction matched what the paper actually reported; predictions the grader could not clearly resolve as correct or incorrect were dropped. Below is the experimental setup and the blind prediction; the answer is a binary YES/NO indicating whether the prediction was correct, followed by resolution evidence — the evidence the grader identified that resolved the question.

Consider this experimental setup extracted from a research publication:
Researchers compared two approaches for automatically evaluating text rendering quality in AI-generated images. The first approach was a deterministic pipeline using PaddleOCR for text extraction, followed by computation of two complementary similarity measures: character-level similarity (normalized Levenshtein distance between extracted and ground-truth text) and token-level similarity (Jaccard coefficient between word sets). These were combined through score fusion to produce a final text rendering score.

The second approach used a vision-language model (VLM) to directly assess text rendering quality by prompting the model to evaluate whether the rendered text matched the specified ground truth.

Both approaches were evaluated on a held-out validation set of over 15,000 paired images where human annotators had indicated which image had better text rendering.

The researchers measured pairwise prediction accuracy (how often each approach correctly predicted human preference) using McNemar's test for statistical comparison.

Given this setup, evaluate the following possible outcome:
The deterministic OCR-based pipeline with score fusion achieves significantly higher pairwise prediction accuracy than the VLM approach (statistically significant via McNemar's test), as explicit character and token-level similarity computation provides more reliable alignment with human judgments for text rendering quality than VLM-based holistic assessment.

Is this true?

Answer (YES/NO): YES